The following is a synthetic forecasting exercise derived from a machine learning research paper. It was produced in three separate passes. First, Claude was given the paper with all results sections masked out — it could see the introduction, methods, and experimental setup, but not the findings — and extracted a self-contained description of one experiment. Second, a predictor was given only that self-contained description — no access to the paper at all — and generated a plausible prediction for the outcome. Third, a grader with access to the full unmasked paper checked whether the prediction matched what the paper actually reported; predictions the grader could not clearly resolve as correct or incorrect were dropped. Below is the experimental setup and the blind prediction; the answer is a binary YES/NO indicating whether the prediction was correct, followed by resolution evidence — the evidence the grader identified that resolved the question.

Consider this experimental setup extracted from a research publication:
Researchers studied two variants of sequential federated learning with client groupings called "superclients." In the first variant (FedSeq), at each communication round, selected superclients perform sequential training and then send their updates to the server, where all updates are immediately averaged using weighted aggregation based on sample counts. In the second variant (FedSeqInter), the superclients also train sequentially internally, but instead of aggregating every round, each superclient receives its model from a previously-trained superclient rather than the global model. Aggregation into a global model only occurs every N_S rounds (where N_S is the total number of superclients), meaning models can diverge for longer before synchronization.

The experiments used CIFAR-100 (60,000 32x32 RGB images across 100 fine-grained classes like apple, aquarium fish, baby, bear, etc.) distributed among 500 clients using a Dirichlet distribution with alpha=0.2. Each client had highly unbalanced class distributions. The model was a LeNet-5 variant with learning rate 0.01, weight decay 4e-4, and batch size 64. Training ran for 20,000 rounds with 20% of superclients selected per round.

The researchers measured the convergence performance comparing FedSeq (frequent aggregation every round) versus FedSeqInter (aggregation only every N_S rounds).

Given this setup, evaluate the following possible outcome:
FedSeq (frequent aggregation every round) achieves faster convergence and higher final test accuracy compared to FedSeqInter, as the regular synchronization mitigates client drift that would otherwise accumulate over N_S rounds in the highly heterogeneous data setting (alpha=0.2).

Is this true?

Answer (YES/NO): NO